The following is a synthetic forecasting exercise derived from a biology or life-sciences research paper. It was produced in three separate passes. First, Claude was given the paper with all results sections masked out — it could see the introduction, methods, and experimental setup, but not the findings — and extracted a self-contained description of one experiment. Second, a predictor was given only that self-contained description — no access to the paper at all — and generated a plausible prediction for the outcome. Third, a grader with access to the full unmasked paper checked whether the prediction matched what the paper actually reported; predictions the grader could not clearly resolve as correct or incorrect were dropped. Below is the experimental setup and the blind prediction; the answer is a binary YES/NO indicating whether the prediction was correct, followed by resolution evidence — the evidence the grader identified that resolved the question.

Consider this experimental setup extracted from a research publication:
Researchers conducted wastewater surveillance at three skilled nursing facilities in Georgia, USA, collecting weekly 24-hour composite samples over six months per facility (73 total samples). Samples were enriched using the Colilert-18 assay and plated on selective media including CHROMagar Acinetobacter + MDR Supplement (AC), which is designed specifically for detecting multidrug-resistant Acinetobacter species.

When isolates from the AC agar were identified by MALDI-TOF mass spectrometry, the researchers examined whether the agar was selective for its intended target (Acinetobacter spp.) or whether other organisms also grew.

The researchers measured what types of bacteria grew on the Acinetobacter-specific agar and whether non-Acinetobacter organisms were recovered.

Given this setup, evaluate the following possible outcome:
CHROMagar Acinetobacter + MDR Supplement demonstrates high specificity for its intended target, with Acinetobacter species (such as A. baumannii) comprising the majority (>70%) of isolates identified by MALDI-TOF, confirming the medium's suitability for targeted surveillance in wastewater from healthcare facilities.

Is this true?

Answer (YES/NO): NO